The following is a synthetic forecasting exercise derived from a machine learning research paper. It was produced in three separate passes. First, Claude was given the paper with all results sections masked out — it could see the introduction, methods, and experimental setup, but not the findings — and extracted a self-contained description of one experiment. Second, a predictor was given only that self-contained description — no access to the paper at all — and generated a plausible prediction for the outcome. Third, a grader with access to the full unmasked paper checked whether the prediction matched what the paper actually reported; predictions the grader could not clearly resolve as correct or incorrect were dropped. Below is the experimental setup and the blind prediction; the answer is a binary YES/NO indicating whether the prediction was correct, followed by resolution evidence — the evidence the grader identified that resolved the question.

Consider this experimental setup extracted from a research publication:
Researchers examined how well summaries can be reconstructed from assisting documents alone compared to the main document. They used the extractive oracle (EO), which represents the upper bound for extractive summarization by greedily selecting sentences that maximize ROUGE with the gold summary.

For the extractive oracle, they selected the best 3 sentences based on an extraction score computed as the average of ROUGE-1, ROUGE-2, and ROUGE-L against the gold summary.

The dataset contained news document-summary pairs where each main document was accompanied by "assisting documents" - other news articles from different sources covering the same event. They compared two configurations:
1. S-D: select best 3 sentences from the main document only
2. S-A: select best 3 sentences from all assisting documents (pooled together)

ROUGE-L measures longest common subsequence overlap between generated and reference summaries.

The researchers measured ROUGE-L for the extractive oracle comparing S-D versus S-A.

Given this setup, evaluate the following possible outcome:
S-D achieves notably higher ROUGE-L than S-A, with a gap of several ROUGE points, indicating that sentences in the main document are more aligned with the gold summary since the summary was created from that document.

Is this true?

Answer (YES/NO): YES